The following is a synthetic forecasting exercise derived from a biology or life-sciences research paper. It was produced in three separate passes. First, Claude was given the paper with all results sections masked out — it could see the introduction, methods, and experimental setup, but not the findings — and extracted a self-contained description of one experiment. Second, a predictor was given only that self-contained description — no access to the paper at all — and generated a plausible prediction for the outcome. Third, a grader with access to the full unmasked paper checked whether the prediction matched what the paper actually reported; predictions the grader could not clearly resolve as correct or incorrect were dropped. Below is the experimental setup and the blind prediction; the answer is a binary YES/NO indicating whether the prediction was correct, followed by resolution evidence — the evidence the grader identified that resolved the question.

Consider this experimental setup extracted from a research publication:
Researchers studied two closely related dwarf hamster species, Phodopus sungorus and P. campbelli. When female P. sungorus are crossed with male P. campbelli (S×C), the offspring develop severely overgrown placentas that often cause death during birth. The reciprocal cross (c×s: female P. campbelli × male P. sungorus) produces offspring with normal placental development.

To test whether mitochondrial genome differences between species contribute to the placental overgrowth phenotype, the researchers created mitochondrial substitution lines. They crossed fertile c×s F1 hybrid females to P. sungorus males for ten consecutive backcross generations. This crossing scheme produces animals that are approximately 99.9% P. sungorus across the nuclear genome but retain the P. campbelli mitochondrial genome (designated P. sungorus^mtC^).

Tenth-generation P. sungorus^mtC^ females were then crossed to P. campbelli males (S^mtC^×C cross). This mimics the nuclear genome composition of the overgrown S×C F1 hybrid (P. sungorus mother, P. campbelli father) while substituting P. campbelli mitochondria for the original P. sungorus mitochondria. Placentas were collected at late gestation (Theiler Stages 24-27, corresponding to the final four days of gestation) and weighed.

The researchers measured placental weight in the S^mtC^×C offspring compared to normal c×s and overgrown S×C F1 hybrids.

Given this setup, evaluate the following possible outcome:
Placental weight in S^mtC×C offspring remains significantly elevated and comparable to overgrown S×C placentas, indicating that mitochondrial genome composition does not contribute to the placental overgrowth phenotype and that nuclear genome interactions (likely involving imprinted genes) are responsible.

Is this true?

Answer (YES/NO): YES